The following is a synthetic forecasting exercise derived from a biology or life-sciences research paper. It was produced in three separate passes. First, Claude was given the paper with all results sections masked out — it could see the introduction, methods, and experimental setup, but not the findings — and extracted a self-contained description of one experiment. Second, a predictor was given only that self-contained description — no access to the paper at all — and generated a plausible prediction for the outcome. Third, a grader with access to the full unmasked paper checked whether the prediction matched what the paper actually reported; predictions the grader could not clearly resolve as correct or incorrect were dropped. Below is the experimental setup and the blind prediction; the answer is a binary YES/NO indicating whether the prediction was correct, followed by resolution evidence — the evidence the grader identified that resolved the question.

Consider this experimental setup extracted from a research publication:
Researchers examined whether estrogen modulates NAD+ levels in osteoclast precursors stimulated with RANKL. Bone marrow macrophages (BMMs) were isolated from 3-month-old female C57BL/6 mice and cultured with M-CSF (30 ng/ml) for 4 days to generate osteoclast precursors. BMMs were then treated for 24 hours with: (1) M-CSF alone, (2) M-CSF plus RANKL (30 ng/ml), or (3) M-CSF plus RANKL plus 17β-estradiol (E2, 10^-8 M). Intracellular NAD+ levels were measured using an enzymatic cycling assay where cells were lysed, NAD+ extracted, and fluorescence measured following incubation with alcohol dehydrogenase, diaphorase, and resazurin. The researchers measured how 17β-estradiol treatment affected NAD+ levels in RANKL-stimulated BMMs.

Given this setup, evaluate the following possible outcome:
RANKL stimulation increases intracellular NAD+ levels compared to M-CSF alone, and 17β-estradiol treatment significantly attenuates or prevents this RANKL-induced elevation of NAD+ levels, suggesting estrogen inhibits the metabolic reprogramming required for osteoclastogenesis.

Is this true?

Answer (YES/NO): YES